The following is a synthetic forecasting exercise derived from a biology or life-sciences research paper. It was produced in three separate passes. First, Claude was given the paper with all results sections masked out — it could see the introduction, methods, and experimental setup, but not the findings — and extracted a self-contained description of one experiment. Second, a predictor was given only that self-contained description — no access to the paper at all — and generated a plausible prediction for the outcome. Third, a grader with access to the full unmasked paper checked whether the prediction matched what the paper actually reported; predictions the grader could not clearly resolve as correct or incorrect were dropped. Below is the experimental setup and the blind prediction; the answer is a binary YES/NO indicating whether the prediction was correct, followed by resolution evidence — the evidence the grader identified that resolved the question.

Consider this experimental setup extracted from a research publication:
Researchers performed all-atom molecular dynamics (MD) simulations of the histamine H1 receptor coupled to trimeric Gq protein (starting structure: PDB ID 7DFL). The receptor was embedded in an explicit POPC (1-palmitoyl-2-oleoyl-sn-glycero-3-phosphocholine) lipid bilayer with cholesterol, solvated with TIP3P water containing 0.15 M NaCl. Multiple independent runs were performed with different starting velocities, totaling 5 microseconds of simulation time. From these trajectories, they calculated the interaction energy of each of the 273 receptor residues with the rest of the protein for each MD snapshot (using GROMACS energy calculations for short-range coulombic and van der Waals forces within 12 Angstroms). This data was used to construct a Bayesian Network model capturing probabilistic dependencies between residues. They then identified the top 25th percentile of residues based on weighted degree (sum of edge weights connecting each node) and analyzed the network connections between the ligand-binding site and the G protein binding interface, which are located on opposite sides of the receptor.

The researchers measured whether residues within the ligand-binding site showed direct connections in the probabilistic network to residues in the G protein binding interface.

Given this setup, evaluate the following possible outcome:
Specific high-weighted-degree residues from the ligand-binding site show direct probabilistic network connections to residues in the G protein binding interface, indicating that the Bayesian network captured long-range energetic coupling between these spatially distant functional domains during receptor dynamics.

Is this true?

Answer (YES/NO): YES